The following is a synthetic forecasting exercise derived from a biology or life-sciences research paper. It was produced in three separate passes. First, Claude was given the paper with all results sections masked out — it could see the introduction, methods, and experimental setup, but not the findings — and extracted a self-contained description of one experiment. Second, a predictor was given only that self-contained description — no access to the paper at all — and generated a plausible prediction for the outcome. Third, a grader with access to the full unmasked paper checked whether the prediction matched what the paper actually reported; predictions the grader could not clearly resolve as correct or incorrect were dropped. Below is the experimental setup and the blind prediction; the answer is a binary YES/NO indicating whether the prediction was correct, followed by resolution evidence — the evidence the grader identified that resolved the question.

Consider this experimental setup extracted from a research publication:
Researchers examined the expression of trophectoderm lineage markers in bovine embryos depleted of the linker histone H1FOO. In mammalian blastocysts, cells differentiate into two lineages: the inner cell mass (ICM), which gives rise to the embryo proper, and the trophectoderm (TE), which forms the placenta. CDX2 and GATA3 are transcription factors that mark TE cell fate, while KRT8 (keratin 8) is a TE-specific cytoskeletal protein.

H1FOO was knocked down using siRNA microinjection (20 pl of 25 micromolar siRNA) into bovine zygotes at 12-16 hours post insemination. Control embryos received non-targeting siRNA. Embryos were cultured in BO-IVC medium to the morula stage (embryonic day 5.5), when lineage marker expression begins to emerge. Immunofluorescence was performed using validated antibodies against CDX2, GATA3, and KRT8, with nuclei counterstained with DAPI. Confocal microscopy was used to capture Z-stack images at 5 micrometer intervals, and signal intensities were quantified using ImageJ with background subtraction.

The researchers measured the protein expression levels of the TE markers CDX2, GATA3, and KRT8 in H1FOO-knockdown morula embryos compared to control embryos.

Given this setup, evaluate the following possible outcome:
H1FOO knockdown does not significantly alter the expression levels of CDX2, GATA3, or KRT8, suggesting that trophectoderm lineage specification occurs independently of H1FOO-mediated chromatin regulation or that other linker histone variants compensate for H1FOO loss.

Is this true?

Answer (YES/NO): NO